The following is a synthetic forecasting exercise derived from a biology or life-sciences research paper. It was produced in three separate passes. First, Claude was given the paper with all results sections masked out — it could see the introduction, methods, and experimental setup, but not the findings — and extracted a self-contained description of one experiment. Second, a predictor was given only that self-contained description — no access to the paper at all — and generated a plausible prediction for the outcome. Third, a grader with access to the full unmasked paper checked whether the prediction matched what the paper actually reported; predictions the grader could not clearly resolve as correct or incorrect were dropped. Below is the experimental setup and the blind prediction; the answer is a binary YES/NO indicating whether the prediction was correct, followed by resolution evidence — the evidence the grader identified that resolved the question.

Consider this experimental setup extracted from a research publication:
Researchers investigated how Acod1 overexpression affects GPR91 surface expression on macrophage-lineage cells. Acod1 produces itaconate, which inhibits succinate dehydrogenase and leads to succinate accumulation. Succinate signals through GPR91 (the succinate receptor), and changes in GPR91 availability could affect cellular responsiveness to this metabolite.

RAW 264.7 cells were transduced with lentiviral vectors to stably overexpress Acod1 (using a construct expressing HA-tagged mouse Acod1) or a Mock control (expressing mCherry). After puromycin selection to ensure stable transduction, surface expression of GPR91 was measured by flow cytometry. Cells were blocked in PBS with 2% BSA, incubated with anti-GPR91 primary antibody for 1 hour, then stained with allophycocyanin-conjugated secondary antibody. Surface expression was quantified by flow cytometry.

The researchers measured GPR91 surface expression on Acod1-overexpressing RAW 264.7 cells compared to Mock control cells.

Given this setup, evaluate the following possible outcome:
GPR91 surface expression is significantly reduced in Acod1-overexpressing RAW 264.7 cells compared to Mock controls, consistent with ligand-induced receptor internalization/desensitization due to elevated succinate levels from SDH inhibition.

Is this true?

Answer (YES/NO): YES